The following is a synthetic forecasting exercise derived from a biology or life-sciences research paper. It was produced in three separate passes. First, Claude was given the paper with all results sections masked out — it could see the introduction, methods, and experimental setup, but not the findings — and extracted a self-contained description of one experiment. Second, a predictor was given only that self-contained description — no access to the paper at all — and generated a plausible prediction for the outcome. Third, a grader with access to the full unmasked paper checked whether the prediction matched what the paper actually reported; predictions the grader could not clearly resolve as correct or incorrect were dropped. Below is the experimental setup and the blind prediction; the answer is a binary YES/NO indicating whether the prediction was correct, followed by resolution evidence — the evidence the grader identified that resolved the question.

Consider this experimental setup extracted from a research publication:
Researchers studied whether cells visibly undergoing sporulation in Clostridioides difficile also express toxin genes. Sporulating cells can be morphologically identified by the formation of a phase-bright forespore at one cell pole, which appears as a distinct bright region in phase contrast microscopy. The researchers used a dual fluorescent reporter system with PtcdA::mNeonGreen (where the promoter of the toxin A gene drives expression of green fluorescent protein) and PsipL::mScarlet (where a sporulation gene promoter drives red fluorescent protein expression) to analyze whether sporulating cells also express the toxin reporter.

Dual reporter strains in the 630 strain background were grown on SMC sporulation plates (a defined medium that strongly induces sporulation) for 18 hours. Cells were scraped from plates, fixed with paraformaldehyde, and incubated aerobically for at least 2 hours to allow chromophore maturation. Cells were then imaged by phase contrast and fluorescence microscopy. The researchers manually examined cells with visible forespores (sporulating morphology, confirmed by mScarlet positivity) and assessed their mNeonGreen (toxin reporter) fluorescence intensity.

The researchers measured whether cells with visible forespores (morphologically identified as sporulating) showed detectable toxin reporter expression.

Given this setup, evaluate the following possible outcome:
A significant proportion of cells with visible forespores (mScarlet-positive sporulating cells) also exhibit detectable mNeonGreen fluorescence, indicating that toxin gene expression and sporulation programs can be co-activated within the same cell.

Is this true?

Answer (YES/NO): NO